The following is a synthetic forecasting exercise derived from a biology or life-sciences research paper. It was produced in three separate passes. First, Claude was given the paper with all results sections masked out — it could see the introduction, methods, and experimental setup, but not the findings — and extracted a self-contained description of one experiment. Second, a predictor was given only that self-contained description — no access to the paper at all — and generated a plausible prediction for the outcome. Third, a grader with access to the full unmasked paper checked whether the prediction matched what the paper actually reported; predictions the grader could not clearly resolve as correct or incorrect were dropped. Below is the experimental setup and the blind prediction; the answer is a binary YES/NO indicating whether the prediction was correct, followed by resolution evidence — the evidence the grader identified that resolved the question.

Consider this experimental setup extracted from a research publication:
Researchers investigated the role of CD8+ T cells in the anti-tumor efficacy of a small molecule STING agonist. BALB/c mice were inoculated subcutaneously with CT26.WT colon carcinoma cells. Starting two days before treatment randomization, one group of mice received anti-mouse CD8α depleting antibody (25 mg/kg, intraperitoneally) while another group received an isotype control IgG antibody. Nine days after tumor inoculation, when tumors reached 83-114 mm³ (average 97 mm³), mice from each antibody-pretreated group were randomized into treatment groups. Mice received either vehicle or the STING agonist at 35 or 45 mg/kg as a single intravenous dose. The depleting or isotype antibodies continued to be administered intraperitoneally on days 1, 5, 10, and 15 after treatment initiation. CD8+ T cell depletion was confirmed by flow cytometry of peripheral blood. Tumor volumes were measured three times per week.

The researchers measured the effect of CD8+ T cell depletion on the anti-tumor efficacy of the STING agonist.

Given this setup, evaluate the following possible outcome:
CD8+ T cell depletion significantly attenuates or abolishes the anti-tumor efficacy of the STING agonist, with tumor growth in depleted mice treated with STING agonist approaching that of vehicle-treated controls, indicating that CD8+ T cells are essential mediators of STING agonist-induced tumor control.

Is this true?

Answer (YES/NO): NO